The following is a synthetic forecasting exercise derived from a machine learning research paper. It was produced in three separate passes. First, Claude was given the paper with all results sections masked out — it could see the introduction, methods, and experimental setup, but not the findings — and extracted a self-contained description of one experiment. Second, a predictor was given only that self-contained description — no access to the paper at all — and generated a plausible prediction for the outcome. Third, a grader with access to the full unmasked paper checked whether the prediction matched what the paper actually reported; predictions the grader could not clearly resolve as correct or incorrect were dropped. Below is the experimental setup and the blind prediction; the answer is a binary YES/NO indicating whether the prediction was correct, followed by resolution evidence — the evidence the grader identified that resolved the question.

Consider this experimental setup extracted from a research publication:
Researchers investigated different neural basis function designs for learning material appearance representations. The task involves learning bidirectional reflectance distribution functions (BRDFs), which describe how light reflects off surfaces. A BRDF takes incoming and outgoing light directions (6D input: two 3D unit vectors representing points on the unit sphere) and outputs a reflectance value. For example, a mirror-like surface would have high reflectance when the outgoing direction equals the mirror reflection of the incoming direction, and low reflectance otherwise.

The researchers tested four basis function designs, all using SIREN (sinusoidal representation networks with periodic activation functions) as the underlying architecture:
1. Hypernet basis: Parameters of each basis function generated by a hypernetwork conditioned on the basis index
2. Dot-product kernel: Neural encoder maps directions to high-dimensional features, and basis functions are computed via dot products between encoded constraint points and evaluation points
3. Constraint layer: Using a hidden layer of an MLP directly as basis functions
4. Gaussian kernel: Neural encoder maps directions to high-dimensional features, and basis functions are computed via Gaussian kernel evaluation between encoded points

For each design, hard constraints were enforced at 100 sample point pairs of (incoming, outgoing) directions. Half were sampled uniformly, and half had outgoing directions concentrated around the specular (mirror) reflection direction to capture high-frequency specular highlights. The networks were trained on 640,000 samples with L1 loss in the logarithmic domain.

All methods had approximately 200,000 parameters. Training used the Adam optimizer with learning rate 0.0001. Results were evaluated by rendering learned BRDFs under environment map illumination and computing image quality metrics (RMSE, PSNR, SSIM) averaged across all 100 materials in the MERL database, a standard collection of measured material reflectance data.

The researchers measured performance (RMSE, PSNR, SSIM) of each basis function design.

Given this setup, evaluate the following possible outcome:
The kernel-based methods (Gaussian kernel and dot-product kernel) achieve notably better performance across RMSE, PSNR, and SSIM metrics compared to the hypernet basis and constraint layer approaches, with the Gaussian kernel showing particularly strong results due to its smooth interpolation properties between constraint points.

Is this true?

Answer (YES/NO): YES